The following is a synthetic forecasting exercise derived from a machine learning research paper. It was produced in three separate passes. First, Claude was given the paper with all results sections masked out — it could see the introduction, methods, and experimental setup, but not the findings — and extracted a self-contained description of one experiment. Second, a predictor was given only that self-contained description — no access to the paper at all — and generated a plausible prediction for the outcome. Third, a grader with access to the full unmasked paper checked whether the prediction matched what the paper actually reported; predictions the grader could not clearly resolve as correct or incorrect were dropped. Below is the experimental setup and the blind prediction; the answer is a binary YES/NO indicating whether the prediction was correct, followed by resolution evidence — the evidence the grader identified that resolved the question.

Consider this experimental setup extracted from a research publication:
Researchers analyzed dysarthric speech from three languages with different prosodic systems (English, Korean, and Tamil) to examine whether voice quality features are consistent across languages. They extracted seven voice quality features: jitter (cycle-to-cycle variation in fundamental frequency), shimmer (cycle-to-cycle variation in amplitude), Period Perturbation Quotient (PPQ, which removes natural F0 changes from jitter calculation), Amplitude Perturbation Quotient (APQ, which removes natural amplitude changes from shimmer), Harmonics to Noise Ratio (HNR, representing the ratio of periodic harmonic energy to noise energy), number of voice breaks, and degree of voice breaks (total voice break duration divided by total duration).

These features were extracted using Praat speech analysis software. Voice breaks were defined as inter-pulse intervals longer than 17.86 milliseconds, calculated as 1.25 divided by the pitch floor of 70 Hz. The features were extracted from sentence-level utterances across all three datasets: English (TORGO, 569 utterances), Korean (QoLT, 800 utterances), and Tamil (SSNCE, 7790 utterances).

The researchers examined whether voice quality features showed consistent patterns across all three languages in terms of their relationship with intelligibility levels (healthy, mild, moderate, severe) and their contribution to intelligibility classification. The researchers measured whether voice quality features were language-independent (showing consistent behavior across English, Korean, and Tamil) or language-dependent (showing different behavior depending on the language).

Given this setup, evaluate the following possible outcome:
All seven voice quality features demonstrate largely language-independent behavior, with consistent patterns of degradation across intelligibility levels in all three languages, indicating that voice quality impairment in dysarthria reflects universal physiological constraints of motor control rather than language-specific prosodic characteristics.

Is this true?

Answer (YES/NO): NO